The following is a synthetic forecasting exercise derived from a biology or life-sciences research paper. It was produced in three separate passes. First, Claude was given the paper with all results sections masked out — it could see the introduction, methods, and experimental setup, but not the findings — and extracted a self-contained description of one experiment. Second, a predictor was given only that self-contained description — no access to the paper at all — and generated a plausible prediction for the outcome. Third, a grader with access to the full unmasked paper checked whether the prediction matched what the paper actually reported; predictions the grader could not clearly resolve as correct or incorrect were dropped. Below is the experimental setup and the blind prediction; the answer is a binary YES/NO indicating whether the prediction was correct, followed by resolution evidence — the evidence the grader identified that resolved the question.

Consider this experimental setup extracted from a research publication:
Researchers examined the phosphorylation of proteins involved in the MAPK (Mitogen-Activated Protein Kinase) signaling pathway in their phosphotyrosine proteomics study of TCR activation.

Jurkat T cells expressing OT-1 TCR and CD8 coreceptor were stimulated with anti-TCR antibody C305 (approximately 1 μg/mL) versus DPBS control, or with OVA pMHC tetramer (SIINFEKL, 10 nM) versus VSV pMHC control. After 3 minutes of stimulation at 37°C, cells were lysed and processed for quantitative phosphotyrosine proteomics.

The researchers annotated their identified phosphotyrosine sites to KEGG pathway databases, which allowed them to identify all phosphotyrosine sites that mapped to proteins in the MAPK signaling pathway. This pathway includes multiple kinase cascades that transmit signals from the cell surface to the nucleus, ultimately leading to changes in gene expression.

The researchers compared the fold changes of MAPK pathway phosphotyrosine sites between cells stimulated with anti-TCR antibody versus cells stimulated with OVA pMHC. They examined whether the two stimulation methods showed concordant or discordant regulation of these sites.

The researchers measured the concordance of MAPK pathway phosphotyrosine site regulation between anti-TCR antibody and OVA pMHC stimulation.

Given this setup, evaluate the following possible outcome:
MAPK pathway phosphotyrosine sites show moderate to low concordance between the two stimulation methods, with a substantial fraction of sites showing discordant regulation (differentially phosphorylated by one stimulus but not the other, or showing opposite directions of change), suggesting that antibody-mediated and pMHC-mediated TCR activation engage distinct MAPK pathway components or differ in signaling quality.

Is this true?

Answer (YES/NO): NO